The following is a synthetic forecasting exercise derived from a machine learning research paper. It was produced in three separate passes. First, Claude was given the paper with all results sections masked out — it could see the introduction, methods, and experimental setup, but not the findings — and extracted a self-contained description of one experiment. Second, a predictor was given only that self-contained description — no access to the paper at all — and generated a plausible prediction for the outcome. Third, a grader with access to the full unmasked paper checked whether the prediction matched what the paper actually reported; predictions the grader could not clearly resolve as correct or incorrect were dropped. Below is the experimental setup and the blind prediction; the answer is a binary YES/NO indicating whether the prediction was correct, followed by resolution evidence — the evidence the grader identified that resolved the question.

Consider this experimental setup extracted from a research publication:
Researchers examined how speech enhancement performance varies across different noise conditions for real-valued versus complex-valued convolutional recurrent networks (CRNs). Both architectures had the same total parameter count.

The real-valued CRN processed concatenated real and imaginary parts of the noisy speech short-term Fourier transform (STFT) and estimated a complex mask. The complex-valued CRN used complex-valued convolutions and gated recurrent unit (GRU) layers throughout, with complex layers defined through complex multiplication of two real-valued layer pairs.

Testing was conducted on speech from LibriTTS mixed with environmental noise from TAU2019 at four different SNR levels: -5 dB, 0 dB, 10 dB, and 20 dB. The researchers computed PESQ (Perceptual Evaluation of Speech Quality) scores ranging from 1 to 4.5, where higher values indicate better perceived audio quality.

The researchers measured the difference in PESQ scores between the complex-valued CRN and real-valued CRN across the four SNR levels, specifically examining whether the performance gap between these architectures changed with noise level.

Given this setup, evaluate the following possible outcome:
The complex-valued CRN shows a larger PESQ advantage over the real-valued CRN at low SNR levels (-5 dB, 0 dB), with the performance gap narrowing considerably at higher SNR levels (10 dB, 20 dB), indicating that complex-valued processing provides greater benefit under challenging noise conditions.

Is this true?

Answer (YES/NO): NO